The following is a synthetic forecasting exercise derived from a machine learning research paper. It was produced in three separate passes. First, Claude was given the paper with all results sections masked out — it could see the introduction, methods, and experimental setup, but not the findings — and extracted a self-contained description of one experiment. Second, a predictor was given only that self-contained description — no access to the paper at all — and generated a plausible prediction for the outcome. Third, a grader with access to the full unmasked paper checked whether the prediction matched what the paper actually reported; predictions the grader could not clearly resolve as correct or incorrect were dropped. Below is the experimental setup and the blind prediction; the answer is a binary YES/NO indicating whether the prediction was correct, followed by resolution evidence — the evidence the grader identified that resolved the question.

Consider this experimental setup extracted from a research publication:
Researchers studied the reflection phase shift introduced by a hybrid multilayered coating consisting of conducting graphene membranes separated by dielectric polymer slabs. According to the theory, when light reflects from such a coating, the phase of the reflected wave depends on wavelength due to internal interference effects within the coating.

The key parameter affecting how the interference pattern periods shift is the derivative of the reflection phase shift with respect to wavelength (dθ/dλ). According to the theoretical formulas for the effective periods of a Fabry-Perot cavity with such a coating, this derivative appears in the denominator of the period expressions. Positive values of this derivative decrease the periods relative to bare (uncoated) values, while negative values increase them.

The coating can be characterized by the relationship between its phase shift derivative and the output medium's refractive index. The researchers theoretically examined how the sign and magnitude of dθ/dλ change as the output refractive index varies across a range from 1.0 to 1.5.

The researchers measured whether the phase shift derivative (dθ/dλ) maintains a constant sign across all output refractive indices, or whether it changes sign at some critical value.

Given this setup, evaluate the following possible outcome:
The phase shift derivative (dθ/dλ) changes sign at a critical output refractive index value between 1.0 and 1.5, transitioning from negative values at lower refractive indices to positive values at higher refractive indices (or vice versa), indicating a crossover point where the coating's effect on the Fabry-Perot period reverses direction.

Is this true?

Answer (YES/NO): YES